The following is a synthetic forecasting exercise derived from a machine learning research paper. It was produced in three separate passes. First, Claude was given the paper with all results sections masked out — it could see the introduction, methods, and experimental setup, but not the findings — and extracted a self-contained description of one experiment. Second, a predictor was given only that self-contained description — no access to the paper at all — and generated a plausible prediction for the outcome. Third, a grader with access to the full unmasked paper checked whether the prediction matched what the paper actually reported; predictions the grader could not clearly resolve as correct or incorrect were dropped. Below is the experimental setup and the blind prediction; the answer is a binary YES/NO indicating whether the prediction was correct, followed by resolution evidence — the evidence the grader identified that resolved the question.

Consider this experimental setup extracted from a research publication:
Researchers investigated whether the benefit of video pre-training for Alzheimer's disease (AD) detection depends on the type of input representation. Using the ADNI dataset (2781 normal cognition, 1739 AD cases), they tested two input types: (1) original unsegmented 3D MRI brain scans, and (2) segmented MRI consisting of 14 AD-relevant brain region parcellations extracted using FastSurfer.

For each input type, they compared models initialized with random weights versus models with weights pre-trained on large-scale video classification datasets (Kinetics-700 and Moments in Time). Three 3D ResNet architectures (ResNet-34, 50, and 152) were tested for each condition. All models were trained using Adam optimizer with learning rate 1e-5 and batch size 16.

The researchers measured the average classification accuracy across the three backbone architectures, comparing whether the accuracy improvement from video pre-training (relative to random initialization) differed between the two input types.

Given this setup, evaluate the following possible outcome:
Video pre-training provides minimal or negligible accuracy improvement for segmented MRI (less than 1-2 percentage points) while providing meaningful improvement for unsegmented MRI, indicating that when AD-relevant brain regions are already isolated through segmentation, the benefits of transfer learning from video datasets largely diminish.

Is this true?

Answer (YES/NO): NO